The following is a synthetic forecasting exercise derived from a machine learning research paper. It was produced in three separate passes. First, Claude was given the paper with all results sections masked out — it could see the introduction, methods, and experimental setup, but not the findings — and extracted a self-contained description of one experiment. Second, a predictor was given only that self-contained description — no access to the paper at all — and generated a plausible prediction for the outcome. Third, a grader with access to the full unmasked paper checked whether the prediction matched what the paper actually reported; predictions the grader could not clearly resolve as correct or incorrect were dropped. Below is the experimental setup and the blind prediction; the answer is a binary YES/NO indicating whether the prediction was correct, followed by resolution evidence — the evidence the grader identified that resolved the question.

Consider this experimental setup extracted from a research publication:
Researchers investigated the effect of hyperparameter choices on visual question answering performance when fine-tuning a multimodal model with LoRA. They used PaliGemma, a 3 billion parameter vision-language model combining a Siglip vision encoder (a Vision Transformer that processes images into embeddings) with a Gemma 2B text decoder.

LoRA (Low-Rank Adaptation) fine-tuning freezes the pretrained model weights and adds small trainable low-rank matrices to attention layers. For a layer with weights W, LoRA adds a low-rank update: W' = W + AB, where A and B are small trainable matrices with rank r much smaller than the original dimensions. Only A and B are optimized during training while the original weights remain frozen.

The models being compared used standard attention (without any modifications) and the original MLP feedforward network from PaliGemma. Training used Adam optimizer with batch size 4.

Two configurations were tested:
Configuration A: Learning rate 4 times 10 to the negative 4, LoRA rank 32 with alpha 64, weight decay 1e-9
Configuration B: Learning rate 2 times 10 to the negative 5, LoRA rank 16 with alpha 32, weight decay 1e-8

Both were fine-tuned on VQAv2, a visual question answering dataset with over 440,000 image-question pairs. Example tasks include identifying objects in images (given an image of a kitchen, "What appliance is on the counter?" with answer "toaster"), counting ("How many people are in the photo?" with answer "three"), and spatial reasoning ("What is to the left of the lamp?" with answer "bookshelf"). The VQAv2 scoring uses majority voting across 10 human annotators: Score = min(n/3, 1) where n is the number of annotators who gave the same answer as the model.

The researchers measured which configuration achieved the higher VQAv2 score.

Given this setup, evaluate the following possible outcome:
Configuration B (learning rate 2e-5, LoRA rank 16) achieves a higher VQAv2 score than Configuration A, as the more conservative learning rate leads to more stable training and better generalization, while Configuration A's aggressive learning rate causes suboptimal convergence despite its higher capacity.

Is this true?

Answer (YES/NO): NO